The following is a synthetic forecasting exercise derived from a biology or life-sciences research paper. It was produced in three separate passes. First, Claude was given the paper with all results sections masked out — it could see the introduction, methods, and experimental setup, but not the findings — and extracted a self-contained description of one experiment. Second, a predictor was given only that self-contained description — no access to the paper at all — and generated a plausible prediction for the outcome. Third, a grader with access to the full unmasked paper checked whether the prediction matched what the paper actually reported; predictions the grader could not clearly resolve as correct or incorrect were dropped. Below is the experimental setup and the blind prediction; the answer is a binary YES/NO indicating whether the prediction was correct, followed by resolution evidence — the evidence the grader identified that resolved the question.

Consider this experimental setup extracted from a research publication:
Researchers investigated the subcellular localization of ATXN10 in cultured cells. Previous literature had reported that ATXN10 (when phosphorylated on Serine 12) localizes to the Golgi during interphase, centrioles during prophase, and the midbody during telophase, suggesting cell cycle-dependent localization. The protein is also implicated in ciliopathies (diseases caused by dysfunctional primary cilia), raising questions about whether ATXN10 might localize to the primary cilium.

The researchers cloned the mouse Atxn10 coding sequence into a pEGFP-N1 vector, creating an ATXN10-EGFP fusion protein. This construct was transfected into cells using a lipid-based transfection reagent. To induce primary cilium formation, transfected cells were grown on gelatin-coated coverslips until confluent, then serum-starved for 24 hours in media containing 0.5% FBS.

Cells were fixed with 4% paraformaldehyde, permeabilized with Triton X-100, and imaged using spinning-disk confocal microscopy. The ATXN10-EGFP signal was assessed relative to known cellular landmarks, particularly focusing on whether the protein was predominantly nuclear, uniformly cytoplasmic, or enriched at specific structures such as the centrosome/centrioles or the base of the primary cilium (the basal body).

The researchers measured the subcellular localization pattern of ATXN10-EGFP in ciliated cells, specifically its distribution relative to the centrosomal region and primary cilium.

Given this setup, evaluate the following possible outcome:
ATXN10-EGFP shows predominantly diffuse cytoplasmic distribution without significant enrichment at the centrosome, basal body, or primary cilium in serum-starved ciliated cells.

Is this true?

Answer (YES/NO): NO